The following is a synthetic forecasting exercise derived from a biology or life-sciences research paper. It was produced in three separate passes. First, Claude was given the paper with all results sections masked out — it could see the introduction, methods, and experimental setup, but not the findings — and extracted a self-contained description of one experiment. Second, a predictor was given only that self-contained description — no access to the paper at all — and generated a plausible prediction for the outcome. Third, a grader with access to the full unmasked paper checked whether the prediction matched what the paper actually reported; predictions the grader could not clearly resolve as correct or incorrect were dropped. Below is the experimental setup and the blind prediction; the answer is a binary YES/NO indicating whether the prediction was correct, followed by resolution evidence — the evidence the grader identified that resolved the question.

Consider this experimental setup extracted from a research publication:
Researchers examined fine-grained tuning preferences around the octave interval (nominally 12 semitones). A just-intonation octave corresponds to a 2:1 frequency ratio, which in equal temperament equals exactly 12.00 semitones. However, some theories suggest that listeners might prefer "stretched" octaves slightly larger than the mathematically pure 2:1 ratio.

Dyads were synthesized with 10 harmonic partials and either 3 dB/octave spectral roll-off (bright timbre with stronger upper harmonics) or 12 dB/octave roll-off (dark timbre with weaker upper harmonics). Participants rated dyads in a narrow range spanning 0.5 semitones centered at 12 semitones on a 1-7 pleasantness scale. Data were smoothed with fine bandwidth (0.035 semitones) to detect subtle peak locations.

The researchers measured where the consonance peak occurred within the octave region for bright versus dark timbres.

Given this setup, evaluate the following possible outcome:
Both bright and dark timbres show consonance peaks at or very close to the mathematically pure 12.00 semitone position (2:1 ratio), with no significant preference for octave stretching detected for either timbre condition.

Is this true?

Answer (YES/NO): NO